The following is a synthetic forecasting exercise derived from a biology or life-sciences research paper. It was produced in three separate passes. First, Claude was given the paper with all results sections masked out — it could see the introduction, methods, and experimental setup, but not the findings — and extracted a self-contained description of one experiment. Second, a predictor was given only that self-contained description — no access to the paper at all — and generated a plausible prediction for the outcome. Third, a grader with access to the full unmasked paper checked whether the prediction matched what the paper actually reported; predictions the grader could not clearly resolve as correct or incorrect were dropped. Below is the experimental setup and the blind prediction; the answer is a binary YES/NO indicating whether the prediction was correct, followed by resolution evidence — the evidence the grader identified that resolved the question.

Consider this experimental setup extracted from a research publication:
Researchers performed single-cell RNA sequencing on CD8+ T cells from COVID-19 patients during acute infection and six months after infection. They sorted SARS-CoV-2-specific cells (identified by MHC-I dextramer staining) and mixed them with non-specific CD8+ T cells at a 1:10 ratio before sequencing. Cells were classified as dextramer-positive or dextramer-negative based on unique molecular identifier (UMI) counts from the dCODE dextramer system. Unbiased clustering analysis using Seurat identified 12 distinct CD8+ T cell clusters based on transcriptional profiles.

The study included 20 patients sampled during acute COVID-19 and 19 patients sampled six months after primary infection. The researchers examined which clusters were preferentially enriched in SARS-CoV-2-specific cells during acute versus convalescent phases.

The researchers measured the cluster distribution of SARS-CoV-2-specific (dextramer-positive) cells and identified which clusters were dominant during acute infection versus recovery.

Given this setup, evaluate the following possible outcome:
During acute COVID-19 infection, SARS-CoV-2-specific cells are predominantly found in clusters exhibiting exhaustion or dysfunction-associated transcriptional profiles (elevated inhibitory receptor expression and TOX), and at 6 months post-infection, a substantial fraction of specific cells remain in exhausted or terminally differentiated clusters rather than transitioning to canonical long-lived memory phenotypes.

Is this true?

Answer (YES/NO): NO